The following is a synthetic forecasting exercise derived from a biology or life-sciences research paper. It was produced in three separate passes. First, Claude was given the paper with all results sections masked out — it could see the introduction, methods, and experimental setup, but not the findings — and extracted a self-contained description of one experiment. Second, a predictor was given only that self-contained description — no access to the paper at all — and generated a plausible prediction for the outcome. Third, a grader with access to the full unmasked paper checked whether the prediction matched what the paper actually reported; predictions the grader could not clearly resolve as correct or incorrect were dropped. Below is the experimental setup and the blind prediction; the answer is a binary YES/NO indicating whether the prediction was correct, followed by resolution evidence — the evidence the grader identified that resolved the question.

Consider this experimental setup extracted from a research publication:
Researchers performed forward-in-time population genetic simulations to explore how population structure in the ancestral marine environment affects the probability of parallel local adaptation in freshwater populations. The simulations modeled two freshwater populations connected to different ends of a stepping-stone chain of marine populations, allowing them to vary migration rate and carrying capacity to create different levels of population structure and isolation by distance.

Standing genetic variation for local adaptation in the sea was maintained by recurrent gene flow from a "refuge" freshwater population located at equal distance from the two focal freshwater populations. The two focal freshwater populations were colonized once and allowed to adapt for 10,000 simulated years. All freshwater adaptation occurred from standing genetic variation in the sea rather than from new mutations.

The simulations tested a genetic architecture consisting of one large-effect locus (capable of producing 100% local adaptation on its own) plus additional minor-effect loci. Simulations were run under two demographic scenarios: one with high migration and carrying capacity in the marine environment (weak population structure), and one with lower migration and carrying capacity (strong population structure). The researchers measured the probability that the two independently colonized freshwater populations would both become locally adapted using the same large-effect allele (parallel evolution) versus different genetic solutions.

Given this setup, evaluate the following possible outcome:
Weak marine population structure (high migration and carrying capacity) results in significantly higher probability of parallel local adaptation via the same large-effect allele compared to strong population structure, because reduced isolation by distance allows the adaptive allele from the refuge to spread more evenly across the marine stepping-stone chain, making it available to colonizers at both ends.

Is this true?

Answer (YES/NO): YES